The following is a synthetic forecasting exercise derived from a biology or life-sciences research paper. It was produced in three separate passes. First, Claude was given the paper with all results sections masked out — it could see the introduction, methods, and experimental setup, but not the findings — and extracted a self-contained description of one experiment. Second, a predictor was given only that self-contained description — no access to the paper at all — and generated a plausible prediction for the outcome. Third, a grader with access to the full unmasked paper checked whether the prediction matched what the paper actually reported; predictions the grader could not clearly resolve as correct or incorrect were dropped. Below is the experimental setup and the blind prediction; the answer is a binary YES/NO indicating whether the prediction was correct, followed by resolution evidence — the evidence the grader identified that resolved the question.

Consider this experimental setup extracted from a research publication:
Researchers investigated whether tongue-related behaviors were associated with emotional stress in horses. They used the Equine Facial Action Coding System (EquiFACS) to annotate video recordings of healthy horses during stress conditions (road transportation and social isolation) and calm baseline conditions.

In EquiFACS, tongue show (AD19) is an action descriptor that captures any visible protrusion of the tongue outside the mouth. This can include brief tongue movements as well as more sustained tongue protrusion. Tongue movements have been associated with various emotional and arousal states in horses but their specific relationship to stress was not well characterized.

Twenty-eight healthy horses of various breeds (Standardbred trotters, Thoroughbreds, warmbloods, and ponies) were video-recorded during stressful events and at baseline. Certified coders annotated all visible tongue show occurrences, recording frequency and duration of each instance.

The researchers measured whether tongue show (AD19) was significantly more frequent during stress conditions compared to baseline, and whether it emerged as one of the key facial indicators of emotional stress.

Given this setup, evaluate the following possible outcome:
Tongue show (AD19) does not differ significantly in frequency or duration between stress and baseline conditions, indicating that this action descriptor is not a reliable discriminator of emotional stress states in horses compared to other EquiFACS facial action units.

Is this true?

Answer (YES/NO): NO